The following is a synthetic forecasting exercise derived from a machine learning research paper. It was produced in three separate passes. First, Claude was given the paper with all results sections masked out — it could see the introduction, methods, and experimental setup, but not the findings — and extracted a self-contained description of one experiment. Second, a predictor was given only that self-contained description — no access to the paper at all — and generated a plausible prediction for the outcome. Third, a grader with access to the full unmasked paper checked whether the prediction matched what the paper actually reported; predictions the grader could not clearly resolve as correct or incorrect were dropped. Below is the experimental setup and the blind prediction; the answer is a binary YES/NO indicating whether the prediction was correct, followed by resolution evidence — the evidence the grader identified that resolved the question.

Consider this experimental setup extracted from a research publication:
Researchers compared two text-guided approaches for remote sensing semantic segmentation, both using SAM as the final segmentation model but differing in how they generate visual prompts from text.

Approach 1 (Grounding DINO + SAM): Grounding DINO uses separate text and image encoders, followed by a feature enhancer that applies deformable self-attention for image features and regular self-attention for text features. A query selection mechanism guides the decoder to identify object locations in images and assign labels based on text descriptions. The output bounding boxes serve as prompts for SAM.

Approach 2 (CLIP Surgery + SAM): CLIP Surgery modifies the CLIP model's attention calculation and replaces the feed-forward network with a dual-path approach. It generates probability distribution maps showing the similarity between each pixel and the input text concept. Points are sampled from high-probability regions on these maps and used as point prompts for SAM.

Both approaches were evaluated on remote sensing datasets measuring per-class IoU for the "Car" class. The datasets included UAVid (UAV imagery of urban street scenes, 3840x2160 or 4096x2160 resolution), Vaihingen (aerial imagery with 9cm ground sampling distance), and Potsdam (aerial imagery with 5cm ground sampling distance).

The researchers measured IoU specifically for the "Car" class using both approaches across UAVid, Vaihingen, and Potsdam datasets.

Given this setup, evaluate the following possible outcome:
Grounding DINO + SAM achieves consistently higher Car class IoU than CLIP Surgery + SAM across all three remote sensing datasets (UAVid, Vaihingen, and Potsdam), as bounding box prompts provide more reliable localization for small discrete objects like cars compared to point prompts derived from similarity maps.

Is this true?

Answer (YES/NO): YES